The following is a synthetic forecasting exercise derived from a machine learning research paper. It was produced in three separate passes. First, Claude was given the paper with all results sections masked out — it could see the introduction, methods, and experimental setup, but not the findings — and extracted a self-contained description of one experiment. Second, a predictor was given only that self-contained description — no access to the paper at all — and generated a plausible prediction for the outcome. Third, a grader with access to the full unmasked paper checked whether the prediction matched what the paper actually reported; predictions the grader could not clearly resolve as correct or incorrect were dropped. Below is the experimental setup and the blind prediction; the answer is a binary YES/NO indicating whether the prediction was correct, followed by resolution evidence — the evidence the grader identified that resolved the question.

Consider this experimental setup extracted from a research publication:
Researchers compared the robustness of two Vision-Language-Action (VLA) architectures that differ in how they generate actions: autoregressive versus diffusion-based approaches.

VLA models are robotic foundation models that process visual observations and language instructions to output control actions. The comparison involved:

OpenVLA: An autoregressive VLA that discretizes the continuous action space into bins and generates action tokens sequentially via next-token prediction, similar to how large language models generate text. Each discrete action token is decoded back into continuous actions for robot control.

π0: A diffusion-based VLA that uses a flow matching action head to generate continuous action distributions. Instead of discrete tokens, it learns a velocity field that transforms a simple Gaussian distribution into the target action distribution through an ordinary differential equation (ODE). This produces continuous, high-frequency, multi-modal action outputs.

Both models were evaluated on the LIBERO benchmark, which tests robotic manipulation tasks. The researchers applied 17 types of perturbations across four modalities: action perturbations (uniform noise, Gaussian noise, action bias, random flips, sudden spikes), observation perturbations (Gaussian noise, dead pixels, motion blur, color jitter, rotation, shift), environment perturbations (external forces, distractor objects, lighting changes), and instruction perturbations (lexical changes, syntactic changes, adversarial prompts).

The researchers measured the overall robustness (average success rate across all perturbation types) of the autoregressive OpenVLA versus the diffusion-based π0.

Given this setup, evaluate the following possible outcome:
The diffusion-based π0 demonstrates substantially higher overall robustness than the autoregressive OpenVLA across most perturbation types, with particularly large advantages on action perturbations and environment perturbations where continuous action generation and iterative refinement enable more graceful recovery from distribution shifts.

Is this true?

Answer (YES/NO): NO